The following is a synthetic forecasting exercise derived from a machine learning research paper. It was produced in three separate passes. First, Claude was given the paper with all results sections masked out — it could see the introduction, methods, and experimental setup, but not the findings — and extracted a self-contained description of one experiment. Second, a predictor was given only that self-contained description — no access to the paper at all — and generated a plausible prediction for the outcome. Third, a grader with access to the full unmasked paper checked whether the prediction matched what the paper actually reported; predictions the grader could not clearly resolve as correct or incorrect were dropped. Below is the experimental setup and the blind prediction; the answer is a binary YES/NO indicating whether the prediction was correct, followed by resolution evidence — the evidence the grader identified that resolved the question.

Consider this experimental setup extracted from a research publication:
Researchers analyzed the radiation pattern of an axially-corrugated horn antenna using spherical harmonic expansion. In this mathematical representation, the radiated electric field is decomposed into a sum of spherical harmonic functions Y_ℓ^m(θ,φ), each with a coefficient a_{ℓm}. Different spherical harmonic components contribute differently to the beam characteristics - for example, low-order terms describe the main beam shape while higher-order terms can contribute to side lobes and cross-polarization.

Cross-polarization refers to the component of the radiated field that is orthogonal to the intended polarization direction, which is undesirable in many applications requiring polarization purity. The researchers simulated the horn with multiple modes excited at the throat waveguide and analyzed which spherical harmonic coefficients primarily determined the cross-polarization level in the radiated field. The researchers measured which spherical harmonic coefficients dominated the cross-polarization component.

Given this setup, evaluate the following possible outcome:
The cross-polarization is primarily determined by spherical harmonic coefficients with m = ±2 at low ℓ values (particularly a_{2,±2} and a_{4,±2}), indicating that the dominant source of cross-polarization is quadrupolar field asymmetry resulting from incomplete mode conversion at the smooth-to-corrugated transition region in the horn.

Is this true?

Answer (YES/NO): YES